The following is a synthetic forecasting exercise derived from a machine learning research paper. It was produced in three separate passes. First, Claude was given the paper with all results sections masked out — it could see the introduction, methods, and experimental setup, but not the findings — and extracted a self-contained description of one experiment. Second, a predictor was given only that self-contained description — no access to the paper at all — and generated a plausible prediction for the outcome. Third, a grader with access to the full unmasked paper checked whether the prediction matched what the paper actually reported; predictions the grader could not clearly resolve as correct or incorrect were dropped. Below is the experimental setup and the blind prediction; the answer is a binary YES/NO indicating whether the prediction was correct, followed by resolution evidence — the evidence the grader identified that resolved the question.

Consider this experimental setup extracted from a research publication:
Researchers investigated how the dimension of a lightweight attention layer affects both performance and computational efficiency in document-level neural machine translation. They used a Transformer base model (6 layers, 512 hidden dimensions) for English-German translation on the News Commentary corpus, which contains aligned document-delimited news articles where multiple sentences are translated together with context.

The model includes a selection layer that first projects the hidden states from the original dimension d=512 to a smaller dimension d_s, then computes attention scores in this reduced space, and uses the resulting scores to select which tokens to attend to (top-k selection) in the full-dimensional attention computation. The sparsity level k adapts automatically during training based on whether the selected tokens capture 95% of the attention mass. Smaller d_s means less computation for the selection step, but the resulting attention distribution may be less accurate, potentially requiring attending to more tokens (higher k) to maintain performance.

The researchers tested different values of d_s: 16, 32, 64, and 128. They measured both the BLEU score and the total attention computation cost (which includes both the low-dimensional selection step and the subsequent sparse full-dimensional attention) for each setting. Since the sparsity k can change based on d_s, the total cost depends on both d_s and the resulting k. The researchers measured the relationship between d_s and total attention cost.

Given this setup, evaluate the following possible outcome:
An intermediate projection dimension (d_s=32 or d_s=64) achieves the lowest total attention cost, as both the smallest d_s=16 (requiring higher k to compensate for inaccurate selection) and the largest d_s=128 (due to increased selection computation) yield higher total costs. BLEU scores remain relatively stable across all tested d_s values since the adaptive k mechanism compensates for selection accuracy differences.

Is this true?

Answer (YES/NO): NO